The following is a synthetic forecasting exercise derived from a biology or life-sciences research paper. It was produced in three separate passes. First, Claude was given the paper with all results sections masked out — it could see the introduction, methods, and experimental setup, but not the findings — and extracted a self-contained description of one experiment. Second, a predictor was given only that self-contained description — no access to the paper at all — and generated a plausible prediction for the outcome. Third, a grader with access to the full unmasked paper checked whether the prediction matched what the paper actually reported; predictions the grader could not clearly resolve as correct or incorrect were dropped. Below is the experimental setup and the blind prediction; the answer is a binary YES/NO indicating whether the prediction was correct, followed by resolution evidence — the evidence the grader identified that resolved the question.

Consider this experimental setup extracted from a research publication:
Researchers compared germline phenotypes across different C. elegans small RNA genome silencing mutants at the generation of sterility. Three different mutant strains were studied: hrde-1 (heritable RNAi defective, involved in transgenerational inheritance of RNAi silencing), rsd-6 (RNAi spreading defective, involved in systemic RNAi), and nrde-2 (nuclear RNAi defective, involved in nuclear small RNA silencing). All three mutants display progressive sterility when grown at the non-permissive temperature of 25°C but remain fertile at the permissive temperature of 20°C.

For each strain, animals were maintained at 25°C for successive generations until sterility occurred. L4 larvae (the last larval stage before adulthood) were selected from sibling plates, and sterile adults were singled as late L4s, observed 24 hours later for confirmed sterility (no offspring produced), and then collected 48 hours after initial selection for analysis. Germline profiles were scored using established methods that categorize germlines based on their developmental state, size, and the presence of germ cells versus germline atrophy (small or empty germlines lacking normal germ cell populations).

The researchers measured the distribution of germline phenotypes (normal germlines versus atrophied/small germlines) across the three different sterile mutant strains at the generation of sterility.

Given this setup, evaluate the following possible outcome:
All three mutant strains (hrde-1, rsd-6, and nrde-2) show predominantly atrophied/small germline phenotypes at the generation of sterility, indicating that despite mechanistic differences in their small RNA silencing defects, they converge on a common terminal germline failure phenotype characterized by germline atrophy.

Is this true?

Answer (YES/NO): NO